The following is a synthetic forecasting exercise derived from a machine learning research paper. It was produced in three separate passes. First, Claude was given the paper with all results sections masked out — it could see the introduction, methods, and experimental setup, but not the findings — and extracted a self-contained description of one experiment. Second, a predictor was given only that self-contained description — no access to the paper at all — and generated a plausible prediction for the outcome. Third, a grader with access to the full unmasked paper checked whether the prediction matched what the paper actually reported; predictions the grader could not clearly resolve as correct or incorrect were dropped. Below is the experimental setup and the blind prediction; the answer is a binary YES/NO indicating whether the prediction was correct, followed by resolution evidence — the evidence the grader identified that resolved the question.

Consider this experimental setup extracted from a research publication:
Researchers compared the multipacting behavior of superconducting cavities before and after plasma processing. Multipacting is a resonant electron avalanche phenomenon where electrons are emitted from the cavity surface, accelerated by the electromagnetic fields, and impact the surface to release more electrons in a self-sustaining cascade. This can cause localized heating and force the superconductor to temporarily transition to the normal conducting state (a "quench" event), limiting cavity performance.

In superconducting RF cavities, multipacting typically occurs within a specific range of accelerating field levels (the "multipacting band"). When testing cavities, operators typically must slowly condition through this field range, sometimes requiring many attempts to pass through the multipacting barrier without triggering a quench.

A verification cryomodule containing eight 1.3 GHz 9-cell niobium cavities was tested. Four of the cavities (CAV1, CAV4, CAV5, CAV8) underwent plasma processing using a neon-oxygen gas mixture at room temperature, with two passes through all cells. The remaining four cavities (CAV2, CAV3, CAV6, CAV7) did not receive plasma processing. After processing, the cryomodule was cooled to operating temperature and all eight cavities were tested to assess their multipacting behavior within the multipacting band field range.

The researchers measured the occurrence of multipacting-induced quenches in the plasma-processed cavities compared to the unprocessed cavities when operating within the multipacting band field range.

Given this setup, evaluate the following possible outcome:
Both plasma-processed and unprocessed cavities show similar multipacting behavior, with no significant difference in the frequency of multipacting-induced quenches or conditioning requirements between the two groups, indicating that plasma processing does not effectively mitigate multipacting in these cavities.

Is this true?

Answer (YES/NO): NO